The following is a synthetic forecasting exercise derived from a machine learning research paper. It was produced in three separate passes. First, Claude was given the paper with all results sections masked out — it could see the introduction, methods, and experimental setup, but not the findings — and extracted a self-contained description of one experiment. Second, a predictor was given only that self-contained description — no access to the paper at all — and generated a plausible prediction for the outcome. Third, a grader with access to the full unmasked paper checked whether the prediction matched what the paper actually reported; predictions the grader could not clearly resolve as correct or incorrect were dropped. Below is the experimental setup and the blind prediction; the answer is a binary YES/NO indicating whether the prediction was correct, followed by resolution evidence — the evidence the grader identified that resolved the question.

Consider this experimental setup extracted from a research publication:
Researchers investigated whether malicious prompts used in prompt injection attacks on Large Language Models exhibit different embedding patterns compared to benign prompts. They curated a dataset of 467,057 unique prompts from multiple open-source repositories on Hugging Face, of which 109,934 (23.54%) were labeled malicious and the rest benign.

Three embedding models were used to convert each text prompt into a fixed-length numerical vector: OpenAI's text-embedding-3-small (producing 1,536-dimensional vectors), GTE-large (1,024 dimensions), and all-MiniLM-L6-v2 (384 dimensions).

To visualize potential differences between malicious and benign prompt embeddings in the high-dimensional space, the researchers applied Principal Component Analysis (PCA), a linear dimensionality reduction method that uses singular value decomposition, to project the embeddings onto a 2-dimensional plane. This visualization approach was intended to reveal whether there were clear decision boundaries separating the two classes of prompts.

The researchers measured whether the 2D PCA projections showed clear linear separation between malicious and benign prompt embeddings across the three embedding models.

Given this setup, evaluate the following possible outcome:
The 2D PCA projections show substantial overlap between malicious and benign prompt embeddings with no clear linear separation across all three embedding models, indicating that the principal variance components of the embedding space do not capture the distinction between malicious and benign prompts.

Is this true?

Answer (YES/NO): YES